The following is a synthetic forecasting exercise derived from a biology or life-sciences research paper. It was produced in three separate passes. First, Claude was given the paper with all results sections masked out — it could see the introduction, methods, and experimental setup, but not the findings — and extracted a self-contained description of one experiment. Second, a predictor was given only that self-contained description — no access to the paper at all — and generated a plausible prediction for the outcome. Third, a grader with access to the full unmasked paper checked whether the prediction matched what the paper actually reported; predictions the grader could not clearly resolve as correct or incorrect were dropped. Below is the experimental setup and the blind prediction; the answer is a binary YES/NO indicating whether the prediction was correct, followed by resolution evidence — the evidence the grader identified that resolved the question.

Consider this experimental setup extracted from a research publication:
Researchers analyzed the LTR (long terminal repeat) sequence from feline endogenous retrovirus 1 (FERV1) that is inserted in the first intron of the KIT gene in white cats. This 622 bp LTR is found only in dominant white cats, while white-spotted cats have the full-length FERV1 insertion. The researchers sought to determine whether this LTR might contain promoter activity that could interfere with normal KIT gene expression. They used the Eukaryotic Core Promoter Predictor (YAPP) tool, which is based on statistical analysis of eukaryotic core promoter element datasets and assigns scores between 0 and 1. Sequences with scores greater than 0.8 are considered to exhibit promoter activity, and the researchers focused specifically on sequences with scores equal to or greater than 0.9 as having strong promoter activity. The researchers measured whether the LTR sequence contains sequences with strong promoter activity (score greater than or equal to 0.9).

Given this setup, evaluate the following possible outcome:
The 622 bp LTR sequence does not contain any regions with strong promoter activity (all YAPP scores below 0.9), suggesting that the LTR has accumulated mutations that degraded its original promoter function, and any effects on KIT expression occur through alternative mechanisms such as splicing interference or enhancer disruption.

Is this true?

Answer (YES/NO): NO